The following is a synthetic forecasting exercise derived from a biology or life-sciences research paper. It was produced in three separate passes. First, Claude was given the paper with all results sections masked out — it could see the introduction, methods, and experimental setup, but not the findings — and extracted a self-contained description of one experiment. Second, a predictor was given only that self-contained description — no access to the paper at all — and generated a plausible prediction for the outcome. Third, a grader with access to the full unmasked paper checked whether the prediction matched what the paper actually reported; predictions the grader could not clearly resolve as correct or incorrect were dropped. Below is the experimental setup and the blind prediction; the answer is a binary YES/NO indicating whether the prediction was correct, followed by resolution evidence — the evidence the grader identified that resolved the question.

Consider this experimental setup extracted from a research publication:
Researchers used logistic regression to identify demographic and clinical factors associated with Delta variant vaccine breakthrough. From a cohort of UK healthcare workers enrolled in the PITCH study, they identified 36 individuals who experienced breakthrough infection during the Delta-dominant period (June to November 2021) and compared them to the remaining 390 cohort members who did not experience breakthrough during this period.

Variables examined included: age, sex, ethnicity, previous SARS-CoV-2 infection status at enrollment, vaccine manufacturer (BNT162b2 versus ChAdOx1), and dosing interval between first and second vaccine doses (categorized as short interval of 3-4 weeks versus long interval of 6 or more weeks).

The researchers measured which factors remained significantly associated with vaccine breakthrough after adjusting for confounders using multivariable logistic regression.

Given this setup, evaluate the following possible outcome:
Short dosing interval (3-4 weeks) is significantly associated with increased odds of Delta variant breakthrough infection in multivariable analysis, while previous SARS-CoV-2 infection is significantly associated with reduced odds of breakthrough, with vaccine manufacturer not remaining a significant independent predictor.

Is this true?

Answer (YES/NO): NO